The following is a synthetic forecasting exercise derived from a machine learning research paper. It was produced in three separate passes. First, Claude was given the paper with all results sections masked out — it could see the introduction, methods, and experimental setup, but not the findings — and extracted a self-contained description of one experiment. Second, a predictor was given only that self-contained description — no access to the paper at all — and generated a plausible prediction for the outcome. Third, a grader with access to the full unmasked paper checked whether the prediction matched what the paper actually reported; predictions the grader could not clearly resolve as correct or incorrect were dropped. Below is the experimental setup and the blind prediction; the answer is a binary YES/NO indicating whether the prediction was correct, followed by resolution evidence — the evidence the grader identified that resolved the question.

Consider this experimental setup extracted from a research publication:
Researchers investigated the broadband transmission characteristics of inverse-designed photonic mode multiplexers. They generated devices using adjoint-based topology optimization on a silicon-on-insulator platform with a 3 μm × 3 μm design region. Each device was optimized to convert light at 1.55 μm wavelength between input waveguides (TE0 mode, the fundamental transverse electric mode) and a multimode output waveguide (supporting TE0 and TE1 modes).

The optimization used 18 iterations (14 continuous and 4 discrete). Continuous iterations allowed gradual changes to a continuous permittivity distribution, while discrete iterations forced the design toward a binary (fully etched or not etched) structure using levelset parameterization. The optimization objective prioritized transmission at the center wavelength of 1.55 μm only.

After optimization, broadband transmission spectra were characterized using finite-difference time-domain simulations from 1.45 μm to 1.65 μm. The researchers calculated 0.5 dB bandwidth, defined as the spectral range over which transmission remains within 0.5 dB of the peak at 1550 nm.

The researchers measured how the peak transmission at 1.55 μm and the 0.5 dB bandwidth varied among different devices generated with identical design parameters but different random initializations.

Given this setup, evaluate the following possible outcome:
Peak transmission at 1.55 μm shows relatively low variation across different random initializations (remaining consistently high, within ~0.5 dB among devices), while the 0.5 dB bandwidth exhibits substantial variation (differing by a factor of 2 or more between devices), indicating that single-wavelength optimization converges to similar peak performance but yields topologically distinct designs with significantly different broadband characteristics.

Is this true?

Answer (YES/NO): NO